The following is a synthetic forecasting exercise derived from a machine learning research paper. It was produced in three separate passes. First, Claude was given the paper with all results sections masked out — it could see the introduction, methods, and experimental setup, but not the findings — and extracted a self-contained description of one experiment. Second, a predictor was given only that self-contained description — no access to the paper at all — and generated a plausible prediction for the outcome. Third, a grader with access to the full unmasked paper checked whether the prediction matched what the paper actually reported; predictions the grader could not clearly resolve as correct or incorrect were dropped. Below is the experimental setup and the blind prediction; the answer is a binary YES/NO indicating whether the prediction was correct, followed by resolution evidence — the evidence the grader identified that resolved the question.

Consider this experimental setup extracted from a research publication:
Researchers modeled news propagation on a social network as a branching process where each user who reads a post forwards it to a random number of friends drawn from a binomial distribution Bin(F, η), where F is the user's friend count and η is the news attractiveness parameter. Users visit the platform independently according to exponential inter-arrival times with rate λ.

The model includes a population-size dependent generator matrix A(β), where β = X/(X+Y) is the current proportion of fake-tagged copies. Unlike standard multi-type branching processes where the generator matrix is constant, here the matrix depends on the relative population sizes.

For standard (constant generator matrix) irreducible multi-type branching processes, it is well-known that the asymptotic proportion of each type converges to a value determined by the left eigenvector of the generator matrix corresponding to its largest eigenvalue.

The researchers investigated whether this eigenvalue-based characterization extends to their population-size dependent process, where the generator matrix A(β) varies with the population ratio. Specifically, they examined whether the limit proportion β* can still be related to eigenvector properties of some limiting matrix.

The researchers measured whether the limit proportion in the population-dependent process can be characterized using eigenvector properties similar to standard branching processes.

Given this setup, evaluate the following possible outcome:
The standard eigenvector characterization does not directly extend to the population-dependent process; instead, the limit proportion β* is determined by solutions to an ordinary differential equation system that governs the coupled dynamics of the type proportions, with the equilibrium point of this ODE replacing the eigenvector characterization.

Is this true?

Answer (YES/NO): NO